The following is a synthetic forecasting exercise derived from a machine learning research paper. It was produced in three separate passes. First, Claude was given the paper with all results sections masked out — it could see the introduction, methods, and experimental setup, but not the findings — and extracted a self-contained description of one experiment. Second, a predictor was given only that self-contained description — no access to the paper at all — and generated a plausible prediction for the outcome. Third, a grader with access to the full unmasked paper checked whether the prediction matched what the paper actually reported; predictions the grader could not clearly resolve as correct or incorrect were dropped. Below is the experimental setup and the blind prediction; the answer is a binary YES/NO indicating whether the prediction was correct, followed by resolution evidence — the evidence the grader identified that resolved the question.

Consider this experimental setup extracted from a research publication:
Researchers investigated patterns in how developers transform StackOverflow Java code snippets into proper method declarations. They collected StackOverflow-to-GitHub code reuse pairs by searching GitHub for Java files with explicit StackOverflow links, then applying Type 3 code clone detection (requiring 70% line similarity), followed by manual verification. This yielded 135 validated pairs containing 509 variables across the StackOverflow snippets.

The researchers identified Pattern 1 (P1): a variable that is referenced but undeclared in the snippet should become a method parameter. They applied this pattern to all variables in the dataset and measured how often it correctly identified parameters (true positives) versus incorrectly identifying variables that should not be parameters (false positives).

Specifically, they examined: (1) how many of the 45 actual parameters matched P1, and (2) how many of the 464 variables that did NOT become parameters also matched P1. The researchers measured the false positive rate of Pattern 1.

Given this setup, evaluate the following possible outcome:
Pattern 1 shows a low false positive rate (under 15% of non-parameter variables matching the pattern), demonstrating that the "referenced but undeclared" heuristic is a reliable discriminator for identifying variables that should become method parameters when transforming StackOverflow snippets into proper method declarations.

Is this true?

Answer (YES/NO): YES